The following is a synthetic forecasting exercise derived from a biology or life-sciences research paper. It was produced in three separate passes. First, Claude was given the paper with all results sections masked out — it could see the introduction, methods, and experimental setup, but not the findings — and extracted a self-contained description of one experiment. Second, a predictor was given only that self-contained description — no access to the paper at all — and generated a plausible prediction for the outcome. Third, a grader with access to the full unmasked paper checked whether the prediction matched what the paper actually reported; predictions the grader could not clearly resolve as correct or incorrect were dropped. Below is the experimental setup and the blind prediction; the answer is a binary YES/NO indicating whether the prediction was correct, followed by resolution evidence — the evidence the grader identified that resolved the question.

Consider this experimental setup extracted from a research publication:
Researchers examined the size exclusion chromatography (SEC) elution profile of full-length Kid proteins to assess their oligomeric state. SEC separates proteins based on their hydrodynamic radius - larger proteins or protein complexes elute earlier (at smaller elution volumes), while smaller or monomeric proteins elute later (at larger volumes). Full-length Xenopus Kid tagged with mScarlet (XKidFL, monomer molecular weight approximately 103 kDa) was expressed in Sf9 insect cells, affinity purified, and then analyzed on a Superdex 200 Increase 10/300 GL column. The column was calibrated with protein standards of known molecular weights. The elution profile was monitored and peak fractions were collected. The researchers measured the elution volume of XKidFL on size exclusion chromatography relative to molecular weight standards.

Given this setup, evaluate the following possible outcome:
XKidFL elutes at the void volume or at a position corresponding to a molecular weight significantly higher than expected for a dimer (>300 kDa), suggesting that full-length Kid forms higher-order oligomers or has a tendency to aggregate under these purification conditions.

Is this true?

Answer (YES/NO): NO